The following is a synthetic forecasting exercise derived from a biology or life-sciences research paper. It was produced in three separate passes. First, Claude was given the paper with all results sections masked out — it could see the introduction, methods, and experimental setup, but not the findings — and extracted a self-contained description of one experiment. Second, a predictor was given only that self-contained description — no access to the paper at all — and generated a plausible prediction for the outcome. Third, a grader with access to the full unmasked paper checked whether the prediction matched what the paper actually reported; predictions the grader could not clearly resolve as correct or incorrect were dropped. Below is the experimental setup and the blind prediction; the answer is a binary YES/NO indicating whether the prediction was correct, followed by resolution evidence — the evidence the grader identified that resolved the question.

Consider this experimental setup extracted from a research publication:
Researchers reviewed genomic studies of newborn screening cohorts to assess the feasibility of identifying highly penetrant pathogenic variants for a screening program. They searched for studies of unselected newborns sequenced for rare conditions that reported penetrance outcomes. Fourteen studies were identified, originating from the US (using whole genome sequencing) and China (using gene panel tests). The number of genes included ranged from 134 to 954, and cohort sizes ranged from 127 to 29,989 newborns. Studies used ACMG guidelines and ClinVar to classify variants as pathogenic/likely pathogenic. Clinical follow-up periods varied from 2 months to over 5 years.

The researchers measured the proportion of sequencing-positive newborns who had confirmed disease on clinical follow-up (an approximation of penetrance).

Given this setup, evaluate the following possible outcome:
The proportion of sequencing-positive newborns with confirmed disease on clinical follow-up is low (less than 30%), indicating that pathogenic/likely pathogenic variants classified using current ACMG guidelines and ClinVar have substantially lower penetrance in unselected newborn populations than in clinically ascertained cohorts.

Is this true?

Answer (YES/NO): NO